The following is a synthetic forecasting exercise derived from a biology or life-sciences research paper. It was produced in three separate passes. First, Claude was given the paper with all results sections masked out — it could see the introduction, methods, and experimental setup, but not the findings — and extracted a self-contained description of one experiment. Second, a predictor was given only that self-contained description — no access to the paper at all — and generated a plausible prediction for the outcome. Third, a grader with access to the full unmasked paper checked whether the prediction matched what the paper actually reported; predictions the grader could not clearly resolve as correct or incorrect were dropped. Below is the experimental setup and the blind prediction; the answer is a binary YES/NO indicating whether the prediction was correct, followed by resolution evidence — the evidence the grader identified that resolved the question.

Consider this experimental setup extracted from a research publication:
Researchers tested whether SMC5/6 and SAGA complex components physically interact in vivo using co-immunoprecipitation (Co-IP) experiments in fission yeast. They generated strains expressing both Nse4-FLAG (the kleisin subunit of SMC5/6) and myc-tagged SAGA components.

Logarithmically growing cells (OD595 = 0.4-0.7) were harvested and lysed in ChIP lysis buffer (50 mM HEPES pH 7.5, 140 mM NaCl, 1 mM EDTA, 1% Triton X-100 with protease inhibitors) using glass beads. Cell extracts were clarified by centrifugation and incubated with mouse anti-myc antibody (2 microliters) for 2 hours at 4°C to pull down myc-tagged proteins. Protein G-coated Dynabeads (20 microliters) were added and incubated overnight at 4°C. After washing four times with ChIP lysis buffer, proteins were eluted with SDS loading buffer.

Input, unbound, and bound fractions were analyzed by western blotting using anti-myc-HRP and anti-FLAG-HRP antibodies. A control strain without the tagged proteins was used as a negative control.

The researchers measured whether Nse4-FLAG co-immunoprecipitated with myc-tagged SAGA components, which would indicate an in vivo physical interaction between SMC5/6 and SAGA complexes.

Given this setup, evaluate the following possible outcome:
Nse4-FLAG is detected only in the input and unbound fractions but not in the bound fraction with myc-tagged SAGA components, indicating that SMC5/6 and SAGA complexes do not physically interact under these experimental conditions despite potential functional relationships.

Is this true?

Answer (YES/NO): NO